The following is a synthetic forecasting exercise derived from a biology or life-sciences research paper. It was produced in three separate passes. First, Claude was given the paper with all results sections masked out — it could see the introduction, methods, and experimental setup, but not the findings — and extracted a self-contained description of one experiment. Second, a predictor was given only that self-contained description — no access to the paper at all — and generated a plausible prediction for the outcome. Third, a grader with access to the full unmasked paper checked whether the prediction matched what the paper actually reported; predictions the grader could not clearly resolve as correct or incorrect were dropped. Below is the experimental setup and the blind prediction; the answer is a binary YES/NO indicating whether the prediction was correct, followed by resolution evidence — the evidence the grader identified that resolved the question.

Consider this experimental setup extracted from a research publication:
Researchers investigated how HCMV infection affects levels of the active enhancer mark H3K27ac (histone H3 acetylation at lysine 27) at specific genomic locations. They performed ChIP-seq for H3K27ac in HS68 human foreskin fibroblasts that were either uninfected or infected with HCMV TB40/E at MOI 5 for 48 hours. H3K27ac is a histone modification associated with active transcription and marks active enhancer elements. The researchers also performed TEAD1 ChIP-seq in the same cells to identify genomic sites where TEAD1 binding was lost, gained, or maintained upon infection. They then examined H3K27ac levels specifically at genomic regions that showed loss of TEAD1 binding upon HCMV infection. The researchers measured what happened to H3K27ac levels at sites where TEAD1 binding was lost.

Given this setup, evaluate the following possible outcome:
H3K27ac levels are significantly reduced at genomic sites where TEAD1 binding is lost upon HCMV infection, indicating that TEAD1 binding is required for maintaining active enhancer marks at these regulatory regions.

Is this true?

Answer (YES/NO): YES